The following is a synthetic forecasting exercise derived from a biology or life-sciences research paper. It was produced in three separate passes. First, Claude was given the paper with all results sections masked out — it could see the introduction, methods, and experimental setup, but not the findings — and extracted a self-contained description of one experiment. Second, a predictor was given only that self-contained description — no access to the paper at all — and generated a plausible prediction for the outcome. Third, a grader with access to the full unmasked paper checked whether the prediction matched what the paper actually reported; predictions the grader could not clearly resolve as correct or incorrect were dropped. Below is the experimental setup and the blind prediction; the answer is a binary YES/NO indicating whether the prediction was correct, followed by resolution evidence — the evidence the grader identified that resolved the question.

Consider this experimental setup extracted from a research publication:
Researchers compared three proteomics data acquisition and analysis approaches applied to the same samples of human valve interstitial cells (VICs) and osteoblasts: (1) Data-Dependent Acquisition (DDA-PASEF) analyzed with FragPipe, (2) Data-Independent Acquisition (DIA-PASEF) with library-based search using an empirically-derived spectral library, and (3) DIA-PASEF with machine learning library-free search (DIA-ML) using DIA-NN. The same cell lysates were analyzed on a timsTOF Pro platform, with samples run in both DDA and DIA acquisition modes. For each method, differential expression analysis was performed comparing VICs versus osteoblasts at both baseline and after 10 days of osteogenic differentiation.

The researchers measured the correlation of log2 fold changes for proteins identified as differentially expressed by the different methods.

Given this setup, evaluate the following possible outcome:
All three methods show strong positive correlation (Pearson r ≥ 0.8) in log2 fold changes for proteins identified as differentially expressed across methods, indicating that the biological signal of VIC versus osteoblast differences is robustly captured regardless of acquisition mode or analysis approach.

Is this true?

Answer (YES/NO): YES